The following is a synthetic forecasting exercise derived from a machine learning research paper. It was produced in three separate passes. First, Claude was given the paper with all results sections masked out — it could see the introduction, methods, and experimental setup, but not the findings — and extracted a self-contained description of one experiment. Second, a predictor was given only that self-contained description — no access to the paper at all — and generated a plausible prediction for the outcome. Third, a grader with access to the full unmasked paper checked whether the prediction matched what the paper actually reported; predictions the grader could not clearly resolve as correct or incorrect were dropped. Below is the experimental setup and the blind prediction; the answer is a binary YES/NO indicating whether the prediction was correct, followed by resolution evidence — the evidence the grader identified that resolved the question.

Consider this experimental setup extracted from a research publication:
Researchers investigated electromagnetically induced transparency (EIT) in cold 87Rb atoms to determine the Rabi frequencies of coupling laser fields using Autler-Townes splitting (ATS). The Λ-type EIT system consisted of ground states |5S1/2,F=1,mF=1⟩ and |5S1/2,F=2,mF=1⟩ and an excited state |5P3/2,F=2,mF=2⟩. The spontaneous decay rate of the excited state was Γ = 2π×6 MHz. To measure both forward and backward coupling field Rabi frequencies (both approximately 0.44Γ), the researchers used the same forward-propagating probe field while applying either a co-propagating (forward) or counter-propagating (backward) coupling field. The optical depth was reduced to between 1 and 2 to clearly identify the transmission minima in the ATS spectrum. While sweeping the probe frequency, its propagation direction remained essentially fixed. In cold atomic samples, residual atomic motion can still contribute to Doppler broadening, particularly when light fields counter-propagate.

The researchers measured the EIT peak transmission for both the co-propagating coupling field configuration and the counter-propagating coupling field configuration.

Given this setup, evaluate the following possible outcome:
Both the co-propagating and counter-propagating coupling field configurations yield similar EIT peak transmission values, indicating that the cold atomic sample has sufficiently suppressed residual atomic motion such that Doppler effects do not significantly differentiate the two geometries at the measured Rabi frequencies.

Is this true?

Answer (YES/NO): NO